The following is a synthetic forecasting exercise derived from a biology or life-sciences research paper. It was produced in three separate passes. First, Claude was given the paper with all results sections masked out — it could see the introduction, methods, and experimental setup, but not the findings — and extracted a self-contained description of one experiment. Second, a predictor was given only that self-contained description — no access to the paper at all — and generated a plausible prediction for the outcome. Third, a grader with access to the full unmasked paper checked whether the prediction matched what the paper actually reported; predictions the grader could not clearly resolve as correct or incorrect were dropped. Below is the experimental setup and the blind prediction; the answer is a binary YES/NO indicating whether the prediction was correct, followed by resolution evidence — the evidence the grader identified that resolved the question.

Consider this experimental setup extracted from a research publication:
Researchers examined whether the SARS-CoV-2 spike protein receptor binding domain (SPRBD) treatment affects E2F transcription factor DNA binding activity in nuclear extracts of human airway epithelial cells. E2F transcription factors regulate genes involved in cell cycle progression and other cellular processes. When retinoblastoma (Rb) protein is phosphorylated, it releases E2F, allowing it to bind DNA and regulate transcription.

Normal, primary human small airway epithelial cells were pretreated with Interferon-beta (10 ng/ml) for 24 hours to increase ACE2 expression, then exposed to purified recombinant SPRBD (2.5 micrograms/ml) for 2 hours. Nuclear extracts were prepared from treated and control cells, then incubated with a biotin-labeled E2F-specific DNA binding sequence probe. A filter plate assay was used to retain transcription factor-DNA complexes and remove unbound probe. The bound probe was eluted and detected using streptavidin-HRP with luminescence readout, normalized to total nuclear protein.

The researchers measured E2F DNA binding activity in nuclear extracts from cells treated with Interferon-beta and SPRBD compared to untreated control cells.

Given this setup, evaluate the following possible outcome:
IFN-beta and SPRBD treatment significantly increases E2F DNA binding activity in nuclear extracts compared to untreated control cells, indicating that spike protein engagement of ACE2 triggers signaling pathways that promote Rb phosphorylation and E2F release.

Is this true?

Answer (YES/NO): NO